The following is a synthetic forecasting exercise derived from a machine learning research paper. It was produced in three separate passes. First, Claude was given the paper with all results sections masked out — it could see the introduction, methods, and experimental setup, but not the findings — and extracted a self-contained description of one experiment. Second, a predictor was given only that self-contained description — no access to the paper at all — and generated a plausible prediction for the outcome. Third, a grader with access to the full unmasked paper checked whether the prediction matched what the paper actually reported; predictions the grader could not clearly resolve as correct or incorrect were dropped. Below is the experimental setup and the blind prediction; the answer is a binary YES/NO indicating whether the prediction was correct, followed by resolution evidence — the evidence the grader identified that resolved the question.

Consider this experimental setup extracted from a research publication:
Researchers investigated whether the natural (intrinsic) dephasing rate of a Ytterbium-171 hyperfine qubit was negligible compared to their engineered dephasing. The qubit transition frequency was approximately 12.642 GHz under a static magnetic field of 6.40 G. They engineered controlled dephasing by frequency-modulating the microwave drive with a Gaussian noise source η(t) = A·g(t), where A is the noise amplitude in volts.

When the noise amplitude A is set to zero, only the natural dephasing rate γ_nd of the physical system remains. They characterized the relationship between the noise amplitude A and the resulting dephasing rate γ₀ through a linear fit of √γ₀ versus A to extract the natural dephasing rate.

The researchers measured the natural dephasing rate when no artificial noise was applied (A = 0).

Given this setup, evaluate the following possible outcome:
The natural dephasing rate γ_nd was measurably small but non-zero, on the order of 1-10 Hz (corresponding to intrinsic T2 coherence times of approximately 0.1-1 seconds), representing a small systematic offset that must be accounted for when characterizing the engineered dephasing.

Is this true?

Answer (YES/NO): YES